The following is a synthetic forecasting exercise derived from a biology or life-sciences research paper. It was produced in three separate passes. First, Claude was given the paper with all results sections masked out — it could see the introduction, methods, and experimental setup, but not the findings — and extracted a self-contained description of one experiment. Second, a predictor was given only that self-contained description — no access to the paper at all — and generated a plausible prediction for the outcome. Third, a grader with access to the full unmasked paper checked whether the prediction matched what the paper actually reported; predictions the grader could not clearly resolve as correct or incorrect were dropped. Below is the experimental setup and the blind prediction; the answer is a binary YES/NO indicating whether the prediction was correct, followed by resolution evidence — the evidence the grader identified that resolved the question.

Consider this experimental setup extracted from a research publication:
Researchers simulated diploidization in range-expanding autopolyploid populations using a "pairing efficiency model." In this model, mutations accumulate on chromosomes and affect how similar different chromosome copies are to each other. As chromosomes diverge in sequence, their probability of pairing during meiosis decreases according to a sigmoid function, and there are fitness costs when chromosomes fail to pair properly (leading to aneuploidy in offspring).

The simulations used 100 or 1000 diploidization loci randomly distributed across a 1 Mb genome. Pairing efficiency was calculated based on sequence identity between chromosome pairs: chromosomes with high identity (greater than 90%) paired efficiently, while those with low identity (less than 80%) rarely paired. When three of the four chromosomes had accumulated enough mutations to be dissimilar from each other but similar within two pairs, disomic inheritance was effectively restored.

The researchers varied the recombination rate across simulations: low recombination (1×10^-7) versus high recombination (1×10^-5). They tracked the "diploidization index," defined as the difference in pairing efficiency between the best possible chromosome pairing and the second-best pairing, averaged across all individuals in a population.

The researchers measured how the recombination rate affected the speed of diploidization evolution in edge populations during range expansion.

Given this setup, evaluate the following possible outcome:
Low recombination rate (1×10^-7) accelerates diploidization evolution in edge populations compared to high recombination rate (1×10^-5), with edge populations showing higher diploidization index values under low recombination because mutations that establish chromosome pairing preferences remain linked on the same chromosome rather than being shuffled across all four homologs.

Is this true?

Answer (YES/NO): YES